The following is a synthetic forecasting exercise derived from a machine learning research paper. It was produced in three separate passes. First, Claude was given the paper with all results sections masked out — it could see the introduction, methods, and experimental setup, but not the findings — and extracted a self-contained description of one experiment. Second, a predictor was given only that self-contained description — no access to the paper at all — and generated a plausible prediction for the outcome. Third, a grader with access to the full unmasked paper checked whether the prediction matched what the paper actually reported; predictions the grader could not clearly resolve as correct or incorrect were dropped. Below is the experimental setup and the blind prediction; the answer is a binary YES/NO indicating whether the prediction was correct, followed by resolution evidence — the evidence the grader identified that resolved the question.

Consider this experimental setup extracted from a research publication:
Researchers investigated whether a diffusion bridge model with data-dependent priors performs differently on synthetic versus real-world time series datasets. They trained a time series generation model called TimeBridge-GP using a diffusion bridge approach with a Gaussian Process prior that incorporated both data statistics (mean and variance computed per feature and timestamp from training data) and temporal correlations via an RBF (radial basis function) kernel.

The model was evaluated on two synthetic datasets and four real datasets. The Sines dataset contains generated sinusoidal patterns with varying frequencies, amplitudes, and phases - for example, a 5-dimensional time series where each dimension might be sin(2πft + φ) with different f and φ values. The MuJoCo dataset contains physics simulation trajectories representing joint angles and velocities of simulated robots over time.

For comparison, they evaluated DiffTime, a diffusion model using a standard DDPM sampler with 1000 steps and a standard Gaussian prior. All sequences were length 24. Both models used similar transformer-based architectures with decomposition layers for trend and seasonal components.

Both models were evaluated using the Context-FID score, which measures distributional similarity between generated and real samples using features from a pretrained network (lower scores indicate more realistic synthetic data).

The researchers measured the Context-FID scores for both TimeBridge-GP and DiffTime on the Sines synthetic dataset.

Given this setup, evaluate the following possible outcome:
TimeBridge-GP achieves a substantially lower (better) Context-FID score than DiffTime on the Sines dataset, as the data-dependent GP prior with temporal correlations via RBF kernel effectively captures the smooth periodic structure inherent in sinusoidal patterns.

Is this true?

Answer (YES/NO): NO